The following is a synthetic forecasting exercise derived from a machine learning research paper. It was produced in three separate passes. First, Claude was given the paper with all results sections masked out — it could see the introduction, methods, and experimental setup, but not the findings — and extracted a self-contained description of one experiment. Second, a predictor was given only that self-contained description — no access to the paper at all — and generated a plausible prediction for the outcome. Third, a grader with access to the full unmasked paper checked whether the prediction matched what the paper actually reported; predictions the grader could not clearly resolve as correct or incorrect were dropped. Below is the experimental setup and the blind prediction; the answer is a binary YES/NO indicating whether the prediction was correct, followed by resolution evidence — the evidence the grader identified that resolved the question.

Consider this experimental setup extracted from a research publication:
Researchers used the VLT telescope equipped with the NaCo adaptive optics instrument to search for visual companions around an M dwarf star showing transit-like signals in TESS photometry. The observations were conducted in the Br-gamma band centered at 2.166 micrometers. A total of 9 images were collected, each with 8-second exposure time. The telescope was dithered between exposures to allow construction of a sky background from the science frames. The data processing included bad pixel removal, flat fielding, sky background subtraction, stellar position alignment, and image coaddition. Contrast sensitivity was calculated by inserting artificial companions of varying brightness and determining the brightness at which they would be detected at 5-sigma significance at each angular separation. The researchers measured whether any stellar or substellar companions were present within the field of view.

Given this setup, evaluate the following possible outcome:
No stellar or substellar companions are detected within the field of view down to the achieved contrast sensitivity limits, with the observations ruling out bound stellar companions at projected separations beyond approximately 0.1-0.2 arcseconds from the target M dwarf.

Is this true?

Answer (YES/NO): YES